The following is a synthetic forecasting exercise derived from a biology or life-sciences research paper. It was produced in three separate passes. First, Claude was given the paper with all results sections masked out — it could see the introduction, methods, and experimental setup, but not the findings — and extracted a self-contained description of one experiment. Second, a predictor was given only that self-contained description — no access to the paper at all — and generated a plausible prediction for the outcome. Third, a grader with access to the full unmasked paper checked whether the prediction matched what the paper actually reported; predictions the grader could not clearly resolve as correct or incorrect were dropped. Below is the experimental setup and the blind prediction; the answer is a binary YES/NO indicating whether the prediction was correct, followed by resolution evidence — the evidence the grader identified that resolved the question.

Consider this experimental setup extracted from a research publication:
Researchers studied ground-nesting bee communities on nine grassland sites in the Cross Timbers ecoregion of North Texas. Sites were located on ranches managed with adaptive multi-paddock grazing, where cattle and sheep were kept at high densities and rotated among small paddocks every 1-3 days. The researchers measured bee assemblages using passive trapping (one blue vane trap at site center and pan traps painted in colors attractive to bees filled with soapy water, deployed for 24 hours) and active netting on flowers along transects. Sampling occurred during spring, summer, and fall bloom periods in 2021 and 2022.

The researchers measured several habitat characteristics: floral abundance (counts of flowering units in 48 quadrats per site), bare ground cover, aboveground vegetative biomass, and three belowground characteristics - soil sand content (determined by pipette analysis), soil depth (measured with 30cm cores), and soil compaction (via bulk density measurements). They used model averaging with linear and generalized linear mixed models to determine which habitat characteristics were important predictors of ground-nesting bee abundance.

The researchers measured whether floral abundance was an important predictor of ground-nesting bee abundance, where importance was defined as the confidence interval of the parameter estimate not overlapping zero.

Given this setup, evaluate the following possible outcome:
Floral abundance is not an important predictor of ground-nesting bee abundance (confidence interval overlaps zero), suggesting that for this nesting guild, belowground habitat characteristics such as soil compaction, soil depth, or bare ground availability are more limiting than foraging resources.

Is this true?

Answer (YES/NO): NO